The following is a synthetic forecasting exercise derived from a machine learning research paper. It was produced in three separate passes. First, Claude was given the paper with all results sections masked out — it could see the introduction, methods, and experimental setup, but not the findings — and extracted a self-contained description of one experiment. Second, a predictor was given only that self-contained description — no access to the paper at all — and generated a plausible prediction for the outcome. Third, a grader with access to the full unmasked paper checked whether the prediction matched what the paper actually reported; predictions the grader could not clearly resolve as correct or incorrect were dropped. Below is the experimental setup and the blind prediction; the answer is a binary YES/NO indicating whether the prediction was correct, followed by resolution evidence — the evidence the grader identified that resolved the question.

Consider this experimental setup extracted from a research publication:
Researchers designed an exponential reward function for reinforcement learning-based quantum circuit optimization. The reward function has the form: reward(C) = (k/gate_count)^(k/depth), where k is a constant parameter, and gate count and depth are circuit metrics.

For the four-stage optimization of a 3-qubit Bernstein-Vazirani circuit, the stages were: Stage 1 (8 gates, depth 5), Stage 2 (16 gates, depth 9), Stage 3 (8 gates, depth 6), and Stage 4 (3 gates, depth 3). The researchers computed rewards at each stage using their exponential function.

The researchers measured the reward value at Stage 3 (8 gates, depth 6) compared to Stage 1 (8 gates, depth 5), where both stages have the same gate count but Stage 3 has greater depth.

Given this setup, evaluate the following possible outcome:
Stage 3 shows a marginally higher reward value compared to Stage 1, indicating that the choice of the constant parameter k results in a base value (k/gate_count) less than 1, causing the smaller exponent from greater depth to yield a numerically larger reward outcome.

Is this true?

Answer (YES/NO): YES